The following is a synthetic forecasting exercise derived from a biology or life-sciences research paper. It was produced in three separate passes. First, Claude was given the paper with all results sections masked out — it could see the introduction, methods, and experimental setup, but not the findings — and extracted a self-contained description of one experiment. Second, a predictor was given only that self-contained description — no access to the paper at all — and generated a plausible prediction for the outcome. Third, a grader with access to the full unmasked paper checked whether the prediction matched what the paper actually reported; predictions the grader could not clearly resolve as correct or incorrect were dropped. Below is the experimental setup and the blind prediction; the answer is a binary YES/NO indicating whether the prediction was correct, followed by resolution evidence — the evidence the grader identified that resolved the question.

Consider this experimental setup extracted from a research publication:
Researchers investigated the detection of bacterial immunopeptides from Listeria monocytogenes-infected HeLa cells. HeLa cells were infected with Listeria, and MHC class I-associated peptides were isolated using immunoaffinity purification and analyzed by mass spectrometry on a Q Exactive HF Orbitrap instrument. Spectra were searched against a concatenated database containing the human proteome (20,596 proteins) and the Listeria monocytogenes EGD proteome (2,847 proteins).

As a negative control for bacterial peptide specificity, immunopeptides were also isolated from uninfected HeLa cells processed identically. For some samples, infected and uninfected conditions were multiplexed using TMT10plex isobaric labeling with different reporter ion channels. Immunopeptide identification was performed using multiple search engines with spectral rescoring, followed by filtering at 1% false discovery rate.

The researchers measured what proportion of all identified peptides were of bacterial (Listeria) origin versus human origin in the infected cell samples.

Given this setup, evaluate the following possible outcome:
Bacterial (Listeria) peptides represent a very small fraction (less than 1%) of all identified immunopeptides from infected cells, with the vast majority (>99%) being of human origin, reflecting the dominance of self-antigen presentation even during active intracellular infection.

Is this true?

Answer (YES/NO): YES